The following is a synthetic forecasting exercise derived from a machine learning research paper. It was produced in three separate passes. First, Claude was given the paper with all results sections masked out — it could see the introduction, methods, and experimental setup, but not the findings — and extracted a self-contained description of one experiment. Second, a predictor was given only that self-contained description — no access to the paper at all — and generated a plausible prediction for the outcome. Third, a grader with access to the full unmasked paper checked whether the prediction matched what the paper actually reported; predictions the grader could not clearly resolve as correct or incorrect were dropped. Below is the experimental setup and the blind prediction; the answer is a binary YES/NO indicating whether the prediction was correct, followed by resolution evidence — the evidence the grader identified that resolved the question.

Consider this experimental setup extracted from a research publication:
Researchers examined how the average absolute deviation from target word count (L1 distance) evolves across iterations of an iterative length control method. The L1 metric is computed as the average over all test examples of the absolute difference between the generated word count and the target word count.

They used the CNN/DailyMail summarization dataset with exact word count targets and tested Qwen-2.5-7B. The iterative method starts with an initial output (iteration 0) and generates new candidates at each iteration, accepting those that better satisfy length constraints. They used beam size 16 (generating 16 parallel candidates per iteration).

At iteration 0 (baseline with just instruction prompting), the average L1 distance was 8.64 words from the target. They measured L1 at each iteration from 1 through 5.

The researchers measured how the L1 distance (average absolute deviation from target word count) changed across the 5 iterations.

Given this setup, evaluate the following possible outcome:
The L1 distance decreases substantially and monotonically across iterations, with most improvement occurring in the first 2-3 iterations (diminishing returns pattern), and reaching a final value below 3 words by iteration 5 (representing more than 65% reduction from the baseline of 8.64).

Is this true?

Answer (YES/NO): YES